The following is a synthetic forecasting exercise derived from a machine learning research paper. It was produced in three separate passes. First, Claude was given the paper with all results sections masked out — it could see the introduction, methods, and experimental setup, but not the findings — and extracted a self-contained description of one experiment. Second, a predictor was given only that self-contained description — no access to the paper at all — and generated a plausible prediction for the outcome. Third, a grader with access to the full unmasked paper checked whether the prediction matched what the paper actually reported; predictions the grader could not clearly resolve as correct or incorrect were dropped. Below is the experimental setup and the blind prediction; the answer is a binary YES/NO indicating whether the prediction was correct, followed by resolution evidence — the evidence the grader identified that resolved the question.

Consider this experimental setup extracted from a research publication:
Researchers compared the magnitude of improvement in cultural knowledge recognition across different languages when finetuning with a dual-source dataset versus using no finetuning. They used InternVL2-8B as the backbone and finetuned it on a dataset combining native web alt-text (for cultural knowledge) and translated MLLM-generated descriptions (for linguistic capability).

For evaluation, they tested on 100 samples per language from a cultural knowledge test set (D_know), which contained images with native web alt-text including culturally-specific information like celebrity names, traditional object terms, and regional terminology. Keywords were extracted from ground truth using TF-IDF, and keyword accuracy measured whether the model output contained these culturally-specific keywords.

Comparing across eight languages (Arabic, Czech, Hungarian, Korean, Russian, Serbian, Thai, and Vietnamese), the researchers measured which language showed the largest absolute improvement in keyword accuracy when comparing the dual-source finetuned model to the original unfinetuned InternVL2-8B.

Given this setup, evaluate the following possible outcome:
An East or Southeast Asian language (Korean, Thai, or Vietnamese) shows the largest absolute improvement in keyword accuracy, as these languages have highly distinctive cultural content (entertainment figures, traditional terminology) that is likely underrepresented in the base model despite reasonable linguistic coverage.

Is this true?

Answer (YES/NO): NO